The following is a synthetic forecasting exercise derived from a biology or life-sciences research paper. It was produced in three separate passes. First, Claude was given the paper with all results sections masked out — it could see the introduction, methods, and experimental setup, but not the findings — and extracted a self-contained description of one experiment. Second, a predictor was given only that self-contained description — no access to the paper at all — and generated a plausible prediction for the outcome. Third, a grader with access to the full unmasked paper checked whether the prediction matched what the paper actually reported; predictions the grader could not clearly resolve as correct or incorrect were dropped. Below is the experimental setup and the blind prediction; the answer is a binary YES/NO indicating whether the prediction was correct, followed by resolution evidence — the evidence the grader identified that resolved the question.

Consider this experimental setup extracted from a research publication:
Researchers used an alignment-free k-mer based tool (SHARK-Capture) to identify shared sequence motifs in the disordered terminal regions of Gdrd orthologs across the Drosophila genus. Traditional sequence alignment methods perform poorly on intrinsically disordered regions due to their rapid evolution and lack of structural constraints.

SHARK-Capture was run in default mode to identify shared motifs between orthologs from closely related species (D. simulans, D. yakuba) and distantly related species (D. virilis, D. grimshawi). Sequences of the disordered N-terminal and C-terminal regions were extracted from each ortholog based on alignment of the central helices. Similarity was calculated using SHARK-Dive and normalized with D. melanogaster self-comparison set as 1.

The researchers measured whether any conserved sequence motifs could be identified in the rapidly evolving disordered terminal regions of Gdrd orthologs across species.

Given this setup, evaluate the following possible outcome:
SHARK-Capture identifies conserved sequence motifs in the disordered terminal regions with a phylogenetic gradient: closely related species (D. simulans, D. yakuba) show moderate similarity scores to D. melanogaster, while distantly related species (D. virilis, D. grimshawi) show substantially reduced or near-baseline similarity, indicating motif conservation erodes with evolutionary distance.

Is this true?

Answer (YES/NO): NO